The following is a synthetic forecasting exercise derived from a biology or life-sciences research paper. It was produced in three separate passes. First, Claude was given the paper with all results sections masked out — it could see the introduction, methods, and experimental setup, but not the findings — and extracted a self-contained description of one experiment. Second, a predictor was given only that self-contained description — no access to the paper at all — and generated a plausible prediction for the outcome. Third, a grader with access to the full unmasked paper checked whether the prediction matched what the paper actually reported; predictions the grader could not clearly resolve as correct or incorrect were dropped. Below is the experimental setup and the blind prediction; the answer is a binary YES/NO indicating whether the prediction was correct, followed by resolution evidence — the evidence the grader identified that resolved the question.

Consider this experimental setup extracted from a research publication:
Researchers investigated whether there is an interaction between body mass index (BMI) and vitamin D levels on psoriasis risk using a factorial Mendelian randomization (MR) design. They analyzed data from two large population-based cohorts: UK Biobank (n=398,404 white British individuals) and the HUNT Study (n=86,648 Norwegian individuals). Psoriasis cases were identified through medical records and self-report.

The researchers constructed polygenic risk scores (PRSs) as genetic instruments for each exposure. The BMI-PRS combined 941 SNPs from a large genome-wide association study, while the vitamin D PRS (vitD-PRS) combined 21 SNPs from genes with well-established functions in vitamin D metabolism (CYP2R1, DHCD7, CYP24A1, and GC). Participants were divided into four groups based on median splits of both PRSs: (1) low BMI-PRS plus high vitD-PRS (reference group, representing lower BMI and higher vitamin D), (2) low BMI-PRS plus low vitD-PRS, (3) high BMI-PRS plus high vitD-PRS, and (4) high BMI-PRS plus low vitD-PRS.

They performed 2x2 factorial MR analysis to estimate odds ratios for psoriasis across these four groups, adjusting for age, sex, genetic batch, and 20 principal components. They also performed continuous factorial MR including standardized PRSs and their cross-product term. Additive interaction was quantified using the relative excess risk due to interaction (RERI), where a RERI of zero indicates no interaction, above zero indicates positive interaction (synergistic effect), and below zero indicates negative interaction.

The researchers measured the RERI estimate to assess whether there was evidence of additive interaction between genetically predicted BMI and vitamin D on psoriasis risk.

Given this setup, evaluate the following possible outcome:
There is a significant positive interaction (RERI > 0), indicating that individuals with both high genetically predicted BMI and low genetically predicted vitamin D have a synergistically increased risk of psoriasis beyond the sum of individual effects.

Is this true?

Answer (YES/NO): NO